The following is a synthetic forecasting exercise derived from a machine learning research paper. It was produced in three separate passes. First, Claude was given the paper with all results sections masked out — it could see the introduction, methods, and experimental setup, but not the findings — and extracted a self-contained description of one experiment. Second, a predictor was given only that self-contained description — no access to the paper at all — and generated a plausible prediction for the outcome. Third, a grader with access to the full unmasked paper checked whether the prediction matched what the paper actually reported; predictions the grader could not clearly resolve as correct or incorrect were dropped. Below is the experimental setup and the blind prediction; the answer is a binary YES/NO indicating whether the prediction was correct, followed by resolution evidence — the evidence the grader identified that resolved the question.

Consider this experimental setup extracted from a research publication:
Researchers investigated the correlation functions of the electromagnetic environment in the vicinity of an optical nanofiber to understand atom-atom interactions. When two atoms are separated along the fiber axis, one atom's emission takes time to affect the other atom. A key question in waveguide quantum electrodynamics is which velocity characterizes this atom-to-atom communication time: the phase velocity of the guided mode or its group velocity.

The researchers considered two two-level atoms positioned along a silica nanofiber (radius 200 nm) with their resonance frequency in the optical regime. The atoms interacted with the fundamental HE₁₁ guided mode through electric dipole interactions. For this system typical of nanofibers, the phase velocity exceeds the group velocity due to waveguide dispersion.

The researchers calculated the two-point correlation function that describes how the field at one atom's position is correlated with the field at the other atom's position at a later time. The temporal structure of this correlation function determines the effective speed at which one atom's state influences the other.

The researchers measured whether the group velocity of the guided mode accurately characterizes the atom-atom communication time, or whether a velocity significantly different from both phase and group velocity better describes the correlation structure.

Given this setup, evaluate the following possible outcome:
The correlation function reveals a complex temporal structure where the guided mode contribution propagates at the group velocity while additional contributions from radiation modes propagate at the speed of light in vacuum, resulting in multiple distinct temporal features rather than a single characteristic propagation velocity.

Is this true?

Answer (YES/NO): NO